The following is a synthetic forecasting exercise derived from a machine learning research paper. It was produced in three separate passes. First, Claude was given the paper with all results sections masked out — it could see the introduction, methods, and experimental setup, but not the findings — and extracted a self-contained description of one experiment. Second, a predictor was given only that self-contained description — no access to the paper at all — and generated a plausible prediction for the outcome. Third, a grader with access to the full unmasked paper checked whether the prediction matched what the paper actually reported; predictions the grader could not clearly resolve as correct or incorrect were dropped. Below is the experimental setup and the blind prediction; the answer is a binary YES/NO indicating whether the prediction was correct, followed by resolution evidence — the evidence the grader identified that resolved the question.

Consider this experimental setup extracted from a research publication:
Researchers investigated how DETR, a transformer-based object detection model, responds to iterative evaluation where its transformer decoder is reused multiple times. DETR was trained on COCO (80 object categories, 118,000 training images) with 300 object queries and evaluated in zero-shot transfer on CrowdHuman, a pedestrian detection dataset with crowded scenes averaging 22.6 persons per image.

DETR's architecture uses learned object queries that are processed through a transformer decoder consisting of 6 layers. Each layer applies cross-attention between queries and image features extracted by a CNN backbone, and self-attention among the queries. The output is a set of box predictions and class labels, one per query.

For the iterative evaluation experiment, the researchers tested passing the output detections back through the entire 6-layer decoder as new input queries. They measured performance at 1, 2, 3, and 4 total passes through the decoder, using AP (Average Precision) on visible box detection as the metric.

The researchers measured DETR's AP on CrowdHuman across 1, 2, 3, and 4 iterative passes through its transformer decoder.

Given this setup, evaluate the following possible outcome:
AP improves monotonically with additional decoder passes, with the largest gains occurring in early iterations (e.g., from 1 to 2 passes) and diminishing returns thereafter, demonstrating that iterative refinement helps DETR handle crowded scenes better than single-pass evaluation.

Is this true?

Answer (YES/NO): NO